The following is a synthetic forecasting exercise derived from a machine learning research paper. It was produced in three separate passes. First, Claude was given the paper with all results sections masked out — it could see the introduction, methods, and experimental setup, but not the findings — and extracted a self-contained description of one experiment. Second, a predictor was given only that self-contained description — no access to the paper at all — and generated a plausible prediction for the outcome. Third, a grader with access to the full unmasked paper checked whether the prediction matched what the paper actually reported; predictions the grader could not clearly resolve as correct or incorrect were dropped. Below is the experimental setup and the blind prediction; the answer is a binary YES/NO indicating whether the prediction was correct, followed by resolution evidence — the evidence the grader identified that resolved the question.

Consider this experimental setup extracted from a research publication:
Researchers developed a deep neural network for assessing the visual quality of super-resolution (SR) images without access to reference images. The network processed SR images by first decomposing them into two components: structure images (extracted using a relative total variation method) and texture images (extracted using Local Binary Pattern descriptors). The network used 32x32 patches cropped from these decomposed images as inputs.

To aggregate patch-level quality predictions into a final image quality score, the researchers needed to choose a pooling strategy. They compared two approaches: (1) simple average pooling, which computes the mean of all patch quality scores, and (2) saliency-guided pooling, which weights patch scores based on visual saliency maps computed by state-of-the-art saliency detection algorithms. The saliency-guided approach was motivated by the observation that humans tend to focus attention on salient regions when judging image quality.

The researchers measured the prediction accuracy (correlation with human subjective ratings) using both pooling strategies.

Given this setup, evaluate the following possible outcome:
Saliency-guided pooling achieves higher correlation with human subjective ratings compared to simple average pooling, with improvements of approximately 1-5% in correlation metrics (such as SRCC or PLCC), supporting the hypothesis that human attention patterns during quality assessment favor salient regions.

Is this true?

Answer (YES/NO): NO